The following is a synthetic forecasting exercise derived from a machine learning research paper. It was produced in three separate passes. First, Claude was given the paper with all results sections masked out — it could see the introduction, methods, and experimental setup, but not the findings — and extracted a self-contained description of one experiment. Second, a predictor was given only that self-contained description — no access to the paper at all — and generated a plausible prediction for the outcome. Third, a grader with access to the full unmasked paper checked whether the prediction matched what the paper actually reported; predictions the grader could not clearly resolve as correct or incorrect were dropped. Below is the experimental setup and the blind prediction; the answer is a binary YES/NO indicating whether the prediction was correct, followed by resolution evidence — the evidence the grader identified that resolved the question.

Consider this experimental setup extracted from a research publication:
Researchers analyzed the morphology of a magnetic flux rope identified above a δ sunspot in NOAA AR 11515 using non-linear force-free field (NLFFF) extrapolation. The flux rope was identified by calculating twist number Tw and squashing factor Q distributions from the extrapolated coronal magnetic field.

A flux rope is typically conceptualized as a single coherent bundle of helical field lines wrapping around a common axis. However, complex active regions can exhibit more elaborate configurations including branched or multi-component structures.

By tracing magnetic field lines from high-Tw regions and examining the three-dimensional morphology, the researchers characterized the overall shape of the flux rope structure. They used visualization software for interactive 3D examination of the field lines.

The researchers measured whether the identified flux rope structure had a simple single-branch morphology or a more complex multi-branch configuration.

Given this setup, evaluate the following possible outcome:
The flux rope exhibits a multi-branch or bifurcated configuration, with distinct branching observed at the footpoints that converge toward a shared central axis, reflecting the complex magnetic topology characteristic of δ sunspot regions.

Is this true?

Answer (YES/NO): YES